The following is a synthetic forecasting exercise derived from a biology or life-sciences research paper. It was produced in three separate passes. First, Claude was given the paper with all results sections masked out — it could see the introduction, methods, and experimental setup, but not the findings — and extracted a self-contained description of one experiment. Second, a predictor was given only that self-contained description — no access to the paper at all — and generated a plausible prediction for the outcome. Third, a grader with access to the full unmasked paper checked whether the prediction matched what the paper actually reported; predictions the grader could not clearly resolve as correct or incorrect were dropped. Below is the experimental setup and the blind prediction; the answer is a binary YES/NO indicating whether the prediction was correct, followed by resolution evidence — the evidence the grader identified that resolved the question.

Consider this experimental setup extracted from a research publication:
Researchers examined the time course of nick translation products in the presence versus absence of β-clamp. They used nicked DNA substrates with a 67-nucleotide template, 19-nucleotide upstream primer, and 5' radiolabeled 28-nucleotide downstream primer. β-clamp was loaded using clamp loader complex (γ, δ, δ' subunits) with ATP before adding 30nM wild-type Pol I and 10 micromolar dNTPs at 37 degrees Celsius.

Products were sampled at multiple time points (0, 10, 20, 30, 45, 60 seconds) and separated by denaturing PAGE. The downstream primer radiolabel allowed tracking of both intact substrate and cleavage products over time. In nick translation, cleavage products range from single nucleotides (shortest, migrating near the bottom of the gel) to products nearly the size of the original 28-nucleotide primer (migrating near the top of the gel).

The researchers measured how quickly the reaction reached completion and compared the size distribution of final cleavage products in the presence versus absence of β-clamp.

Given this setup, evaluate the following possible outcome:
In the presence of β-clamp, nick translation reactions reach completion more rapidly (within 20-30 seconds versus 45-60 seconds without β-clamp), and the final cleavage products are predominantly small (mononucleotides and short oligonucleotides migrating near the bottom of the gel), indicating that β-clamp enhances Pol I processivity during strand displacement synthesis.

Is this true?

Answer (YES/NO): NO